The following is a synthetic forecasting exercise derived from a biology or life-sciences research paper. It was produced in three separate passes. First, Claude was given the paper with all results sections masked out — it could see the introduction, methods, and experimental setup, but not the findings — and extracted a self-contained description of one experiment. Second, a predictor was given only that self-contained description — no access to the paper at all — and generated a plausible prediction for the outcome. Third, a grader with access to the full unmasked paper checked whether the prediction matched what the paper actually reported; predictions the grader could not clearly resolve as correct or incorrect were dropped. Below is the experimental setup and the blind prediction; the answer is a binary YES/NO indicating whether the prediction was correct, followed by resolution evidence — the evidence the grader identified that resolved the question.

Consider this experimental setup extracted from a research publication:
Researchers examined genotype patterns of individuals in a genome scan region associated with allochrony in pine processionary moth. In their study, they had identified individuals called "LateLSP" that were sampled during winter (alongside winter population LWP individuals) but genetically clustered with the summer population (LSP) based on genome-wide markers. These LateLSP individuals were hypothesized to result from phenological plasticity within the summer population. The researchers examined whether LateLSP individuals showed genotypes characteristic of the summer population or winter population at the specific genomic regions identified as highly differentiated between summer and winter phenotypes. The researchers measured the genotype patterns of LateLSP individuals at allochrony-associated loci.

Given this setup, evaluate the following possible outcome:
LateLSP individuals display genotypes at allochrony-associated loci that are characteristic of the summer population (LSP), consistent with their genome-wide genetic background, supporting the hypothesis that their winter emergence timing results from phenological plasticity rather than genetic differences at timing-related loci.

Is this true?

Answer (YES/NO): YES